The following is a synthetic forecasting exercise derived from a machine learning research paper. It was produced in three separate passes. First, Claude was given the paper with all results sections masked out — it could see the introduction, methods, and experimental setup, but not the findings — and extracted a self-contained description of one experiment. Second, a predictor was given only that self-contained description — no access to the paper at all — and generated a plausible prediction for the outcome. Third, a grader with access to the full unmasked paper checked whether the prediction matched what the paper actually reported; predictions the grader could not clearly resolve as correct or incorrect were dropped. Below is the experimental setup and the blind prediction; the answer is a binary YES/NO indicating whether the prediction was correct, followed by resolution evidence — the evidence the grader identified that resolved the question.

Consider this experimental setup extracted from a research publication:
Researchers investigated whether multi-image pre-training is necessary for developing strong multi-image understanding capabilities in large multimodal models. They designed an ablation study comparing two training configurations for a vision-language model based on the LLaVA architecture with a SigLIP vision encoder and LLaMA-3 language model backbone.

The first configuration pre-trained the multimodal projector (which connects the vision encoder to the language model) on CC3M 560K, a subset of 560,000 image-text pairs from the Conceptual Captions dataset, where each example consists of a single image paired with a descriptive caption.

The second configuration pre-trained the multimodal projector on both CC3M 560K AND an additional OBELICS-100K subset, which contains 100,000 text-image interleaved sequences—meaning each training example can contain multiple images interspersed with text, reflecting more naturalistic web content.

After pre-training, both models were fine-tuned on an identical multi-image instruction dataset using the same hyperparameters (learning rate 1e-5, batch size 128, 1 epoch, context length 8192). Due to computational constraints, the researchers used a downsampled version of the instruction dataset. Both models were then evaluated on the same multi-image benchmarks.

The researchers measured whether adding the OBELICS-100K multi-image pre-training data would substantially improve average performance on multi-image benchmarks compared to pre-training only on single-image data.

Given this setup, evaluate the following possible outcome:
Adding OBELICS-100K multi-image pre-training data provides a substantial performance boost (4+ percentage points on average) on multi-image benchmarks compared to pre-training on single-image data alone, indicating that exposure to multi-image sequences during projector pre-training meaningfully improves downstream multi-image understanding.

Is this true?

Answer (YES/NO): NO